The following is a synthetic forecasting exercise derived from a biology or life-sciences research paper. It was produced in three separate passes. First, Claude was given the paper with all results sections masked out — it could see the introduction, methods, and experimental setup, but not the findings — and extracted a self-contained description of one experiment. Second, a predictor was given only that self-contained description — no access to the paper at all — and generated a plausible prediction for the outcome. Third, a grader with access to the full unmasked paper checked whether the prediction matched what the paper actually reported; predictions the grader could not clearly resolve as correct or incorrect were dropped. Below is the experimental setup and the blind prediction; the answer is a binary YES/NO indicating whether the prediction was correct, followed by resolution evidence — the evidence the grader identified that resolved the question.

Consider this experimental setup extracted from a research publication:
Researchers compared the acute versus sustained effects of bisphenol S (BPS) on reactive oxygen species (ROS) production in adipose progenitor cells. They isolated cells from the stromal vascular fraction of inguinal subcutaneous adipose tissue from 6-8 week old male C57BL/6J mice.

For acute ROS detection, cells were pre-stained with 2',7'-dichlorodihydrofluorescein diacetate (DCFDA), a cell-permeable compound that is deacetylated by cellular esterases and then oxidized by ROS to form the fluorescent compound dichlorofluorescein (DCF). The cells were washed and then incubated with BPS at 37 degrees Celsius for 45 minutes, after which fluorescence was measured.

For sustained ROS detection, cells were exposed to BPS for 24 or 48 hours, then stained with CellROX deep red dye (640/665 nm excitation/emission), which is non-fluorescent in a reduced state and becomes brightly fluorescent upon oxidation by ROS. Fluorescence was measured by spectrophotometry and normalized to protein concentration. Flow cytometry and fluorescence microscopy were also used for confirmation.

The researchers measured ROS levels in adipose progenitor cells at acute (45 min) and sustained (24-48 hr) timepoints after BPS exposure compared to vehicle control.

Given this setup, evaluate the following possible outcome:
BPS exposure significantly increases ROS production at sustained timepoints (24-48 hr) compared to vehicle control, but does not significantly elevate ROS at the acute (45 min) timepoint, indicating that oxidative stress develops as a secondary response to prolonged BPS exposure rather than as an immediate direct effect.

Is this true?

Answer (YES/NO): NO